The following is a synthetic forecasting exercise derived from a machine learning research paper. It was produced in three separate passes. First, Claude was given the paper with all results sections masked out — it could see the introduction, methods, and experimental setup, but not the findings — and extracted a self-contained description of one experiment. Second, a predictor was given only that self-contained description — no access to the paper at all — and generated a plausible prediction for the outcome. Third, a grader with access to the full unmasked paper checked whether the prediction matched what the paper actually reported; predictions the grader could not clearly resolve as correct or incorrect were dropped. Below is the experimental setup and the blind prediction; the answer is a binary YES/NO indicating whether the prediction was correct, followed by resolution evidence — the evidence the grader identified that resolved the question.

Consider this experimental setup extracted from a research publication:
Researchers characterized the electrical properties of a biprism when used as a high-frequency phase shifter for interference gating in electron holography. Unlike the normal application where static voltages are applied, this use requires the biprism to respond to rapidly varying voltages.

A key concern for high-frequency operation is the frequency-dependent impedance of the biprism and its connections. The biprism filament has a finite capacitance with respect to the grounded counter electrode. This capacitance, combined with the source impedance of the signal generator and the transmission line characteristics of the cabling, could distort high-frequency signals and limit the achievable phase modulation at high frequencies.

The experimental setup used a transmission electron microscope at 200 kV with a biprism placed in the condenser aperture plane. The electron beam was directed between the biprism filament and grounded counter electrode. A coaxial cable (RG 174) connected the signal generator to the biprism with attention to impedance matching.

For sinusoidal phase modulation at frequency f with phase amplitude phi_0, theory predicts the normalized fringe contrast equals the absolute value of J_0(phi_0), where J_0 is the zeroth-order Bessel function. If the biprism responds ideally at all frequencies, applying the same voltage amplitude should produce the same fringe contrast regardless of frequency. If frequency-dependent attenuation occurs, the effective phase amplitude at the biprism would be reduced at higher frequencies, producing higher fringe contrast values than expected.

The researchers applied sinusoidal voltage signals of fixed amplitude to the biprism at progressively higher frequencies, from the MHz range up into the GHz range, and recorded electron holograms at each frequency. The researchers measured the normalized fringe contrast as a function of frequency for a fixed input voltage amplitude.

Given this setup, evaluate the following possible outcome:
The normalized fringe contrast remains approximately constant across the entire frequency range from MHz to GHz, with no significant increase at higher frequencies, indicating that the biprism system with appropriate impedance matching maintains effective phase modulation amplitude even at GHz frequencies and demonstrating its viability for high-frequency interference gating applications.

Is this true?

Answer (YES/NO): NO